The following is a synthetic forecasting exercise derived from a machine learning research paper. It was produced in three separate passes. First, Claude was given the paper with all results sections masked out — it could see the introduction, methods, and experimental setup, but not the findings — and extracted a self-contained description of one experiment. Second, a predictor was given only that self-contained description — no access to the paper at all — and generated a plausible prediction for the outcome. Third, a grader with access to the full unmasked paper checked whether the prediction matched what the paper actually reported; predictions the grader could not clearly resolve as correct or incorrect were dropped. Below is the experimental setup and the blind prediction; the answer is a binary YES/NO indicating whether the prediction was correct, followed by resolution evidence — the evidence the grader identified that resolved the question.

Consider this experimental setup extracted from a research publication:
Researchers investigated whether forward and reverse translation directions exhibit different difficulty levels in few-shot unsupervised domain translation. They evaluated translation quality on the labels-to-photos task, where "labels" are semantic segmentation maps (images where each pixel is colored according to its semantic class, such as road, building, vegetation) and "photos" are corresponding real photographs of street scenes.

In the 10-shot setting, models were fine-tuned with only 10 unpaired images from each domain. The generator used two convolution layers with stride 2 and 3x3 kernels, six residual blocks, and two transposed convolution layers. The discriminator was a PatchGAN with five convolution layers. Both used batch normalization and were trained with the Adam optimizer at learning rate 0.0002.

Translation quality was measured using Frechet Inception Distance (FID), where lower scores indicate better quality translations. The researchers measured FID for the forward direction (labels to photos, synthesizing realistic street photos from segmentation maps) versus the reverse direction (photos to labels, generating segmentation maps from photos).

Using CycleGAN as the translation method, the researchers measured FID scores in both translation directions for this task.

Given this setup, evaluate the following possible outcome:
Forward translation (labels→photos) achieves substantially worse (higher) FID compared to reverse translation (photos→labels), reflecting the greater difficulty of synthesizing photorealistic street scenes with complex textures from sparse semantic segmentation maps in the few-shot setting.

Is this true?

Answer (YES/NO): YES